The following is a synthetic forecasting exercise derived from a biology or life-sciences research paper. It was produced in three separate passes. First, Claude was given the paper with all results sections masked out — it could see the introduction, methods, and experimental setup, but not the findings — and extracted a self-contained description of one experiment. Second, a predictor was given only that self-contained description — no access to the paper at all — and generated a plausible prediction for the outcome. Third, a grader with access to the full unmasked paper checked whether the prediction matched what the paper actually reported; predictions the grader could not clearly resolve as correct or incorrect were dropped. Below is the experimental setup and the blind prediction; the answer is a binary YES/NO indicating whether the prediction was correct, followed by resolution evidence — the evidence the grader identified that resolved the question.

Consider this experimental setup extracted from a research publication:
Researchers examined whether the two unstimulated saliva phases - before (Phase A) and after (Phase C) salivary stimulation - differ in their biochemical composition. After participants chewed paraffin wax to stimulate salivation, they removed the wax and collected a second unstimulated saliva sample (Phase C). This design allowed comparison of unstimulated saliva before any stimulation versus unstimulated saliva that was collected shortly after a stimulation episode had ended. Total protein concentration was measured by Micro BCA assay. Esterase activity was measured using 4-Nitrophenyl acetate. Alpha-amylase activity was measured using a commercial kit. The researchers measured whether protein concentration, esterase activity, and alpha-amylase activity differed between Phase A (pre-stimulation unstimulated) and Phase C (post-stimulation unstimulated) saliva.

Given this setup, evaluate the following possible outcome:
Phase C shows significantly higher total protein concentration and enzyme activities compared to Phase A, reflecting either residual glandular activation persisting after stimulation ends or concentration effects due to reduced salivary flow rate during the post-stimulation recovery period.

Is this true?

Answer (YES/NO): NO